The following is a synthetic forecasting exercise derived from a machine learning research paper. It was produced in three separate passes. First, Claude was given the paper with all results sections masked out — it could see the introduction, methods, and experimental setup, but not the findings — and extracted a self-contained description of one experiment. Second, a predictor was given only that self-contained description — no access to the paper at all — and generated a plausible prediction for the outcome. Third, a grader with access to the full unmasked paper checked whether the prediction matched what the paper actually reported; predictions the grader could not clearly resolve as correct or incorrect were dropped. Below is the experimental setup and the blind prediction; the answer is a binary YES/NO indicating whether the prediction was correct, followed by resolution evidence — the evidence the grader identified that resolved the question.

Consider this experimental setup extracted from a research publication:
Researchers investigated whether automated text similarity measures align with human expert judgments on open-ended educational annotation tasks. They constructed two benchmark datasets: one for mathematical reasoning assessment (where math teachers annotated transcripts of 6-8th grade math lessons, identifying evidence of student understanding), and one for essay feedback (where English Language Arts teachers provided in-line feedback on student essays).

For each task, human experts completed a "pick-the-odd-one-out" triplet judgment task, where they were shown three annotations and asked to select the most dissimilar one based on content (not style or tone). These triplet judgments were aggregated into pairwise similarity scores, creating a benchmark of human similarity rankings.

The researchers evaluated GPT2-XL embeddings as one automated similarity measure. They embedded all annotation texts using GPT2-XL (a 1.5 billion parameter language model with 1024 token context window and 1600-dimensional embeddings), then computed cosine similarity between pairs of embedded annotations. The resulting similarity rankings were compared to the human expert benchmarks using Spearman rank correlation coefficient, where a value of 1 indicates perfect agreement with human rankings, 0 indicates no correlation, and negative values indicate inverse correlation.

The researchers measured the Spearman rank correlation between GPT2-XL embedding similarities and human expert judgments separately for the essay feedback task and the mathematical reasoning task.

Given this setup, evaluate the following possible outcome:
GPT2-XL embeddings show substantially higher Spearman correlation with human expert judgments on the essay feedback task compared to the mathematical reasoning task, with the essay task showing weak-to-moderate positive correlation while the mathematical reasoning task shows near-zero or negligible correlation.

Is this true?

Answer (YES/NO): YES